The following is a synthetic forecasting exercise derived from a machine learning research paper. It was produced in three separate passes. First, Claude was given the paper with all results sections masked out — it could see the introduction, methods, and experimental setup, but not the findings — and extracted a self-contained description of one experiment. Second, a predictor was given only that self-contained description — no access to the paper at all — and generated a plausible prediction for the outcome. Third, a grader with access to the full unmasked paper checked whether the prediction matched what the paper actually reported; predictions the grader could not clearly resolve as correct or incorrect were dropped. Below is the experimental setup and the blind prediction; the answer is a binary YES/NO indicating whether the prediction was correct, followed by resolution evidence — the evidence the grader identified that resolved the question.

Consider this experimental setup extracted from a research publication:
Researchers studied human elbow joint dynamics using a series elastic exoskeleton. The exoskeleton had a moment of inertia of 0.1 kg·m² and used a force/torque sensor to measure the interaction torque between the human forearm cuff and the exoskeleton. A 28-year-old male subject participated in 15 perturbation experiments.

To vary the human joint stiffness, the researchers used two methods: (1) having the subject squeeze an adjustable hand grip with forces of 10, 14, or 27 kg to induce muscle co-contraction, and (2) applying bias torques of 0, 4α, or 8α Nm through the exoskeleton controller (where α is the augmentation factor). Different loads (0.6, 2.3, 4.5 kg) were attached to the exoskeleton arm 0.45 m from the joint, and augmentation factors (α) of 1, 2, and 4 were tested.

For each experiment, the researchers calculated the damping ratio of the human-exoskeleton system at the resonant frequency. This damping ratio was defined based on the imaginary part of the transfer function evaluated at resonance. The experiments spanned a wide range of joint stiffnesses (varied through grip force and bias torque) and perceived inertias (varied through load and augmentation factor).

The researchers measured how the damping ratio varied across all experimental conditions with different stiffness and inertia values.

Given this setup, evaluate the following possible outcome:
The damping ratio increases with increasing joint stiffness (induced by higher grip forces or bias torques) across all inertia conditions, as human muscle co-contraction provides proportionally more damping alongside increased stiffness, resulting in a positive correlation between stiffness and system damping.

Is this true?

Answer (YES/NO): NO